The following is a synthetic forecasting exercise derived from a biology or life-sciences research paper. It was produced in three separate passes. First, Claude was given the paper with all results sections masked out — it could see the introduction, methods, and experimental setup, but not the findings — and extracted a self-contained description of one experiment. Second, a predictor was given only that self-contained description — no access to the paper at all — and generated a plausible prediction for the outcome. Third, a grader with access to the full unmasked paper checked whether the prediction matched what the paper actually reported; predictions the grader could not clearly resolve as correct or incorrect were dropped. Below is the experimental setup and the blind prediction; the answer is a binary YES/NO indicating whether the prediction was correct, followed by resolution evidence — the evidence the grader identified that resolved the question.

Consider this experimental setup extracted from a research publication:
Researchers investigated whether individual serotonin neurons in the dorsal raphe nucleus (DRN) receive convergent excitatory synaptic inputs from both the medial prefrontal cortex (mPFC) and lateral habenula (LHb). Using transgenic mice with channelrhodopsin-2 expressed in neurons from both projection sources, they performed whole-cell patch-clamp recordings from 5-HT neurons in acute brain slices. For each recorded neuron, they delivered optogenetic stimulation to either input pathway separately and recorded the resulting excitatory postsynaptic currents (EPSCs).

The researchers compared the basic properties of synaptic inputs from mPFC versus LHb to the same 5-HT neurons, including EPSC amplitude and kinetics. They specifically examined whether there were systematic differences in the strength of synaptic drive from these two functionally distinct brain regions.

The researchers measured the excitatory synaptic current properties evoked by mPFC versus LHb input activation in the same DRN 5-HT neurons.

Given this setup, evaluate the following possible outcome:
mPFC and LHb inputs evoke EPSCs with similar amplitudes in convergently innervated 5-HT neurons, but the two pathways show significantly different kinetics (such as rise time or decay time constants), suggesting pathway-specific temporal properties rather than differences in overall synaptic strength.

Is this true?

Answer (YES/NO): NO